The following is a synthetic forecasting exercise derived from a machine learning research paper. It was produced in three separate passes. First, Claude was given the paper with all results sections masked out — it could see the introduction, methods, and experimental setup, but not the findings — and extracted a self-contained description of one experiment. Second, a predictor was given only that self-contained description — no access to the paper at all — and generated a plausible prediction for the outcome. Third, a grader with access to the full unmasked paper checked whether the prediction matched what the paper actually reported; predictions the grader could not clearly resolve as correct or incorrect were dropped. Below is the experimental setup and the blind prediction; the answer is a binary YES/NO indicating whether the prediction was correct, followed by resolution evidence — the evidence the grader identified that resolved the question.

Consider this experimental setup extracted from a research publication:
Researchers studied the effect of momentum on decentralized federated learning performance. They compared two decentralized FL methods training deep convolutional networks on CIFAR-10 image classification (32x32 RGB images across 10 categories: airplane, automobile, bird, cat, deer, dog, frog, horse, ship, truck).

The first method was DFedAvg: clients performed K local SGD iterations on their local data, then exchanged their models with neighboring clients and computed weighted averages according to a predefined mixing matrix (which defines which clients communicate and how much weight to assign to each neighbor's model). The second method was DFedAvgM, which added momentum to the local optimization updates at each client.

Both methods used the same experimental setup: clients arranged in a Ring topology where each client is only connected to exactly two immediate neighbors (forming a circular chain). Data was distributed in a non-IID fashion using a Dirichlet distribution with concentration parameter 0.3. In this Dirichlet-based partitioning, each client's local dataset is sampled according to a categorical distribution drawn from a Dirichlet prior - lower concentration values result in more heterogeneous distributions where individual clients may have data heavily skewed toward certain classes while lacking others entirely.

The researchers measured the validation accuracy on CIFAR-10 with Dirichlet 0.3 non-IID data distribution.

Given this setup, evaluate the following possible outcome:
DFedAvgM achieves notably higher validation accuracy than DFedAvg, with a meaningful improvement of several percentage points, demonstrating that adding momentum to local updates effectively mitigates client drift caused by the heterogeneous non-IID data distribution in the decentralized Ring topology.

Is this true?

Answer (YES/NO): YES